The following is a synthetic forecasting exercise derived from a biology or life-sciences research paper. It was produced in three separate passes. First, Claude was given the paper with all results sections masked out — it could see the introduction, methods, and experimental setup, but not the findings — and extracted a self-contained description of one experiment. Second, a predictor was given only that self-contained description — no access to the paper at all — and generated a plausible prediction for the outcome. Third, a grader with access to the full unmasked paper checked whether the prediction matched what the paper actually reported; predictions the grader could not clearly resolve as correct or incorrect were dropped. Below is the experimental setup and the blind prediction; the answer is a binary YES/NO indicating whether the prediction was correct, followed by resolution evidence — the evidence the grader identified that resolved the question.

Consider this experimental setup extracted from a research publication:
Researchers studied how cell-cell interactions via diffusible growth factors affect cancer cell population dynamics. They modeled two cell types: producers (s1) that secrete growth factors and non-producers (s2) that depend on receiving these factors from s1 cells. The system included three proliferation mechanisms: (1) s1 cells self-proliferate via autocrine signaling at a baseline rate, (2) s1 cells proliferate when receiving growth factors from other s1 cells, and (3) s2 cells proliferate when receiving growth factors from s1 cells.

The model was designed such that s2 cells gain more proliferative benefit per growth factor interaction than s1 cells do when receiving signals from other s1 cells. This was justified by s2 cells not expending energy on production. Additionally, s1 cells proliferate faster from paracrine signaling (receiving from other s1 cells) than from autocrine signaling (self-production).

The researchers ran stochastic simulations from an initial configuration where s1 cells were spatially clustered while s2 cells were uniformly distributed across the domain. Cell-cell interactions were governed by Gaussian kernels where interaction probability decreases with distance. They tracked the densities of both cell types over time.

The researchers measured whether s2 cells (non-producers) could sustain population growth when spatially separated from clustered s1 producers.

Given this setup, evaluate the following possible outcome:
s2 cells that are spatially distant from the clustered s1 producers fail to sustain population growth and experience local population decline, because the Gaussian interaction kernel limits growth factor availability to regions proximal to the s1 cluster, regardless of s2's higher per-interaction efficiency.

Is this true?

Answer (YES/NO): YES